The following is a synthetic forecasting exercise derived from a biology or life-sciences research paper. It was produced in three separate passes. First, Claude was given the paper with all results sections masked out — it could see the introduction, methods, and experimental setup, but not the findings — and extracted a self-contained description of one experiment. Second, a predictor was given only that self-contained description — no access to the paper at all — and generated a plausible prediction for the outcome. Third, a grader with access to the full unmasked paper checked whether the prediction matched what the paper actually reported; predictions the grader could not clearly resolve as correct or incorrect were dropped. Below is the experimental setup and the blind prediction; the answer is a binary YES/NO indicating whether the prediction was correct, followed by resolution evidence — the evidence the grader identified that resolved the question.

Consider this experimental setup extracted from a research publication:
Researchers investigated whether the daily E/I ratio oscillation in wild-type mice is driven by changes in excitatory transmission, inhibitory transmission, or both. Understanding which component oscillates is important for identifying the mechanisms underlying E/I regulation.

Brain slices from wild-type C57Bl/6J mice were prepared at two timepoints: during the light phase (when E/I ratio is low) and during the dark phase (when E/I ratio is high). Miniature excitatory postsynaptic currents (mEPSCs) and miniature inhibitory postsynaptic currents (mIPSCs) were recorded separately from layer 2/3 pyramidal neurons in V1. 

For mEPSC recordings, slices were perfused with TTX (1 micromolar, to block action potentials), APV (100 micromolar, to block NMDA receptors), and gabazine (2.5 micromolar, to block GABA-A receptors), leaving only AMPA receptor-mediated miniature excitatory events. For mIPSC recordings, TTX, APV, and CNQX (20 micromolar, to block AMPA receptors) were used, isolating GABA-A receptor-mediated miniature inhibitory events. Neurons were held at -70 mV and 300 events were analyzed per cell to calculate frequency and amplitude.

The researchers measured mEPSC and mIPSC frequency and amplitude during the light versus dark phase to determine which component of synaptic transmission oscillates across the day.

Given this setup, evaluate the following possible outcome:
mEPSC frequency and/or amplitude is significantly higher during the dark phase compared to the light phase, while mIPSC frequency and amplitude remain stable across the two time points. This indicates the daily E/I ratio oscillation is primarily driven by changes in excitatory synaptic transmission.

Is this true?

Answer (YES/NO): NO